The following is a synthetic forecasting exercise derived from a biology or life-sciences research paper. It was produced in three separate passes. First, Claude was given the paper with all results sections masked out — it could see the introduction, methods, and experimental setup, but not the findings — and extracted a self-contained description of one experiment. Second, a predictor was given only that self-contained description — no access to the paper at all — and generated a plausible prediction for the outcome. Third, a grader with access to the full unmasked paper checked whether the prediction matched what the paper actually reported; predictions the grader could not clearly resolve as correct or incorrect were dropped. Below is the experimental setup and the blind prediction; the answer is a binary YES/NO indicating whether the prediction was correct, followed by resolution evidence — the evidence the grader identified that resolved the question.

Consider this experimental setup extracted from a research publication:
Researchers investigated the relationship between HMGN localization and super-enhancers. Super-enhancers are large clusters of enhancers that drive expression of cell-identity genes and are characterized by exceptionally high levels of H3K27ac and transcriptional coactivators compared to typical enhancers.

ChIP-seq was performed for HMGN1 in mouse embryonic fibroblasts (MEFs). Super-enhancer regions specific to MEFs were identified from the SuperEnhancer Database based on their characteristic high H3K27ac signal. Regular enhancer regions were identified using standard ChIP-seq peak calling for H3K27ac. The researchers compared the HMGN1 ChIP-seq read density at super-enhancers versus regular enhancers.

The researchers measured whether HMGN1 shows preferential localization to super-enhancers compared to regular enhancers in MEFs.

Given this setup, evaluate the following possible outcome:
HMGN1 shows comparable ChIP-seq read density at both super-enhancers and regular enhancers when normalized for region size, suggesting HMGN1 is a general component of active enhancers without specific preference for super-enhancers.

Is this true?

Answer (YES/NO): NO